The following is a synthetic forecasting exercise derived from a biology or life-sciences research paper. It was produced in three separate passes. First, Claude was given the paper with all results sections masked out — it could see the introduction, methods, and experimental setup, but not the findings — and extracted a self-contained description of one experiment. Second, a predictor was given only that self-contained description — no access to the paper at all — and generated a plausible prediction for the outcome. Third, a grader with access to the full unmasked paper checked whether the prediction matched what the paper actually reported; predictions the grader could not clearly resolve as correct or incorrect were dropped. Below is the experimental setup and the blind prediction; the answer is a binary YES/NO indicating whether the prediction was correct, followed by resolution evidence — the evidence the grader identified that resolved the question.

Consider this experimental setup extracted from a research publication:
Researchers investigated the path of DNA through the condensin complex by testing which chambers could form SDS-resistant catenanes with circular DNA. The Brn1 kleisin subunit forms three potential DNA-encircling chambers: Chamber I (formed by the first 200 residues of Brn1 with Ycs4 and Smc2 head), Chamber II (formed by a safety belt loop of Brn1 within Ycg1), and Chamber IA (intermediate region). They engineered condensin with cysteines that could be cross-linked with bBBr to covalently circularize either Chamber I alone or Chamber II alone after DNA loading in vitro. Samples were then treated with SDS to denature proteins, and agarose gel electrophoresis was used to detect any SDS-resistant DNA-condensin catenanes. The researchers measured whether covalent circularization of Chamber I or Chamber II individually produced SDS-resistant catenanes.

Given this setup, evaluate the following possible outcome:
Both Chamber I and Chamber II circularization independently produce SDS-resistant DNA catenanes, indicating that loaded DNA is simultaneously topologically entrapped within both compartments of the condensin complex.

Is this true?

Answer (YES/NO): YES